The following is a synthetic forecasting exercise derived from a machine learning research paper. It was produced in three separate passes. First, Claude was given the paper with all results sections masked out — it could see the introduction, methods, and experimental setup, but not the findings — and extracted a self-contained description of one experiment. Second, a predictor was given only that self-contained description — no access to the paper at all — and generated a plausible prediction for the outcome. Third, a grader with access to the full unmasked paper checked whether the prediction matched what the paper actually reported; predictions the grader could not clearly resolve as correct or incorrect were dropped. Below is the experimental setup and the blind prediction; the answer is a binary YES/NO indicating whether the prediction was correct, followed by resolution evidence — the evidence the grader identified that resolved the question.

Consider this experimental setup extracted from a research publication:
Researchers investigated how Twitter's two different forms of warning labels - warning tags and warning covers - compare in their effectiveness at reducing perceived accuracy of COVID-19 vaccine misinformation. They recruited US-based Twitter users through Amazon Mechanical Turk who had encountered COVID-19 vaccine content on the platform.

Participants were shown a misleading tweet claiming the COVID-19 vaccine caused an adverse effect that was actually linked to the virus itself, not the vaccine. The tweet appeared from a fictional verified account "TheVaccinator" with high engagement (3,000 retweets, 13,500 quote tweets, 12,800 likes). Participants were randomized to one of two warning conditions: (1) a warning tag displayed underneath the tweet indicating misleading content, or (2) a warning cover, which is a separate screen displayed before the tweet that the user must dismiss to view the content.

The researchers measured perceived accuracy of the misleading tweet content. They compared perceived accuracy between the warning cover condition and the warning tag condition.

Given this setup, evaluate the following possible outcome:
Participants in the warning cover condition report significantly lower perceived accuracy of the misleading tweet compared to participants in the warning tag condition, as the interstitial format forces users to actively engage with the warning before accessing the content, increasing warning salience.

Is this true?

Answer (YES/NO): YES